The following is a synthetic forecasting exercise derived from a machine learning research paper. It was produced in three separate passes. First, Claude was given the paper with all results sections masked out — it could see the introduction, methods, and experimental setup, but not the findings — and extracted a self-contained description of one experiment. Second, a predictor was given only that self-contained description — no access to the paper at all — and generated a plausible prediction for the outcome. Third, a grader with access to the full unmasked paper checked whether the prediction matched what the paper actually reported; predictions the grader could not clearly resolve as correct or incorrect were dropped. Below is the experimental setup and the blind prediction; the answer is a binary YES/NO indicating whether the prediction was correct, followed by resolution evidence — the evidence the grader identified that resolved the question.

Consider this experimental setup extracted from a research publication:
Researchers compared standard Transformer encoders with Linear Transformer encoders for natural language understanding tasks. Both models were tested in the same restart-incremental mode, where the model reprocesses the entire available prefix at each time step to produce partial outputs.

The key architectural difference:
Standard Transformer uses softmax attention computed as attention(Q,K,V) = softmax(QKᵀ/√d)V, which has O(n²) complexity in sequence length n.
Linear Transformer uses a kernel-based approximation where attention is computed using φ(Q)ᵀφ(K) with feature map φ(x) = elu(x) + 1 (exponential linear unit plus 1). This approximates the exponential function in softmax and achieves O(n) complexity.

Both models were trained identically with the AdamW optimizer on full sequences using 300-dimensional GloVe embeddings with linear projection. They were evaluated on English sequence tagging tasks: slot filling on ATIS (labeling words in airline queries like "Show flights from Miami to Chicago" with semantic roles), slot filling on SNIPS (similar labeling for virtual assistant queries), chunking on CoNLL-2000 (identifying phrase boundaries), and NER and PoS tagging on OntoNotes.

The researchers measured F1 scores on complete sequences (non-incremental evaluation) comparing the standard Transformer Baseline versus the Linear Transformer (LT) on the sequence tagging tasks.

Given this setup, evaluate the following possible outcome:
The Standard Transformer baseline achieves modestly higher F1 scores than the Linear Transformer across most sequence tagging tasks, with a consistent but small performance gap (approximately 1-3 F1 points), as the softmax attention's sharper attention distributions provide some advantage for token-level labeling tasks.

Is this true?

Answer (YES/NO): NO